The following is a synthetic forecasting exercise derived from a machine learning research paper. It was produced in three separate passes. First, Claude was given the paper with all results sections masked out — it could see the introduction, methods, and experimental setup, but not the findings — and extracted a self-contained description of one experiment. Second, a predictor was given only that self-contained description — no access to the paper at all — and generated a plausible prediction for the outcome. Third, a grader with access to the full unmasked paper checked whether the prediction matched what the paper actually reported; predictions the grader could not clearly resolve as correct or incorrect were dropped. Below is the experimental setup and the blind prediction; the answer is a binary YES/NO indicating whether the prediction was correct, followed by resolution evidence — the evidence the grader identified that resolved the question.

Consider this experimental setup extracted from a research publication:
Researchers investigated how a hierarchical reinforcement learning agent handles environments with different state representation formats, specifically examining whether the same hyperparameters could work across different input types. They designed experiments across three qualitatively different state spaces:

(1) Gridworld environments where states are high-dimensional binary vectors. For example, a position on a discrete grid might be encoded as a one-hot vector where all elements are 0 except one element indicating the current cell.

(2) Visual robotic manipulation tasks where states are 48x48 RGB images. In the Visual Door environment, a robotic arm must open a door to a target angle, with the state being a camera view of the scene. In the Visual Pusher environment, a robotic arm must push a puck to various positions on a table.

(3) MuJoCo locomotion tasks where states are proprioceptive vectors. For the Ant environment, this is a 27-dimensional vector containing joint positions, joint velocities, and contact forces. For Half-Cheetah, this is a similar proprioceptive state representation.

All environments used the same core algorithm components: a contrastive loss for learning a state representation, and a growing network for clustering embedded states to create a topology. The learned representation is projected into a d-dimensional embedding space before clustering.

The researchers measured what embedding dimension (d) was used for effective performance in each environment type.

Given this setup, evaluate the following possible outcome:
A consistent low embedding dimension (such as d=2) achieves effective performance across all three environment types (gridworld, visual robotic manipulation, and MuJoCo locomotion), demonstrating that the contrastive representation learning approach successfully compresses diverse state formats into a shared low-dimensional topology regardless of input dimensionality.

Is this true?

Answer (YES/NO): NO